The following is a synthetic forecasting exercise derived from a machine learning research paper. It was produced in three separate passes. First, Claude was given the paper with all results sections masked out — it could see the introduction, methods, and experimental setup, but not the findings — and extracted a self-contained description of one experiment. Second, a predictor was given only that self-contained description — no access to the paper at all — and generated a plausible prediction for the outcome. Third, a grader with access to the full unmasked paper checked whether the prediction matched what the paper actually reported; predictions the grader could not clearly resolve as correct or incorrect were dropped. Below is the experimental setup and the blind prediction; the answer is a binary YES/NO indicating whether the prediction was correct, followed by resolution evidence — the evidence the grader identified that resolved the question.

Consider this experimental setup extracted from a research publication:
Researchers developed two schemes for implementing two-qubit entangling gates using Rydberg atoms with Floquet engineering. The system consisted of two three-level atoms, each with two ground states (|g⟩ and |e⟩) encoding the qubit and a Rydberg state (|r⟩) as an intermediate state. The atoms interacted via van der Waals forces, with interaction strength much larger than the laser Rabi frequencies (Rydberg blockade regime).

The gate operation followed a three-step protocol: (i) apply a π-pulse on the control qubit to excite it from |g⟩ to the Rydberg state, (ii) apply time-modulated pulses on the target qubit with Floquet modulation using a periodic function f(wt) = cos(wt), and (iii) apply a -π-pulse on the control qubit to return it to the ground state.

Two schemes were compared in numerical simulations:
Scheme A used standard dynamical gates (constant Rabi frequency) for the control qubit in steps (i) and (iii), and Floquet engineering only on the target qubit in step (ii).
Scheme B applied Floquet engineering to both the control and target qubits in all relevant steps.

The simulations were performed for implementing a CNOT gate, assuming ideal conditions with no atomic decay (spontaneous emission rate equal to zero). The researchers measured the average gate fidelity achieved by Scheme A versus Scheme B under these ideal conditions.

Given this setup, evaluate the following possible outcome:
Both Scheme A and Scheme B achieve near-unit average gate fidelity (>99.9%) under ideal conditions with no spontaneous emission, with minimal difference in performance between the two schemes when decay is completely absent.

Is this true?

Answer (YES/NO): NO